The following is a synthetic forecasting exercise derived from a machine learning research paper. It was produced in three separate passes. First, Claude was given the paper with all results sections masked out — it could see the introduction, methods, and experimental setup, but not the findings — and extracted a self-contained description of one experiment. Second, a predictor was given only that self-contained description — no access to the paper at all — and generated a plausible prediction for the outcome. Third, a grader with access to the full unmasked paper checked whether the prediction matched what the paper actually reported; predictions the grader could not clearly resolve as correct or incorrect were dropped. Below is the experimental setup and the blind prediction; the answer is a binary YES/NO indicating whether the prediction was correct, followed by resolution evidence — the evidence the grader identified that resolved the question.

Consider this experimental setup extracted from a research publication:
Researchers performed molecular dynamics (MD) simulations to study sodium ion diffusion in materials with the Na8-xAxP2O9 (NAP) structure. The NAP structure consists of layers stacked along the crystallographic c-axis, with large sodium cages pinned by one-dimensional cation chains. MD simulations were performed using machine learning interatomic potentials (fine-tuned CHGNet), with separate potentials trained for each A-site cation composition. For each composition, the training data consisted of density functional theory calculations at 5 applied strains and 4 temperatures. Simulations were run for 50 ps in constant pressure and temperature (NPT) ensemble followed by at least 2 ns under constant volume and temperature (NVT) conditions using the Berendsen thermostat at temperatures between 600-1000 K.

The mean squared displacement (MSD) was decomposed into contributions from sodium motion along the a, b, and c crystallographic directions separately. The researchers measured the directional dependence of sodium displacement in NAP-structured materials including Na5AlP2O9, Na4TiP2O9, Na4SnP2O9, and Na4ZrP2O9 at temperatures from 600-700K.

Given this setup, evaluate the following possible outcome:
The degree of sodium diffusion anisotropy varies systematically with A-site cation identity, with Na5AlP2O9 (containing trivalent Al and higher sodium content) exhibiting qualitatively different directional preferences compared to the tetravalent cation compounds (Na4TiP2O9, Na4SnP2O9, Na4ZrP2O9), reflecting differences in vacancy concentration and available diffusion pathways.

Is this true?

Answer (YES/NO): NO